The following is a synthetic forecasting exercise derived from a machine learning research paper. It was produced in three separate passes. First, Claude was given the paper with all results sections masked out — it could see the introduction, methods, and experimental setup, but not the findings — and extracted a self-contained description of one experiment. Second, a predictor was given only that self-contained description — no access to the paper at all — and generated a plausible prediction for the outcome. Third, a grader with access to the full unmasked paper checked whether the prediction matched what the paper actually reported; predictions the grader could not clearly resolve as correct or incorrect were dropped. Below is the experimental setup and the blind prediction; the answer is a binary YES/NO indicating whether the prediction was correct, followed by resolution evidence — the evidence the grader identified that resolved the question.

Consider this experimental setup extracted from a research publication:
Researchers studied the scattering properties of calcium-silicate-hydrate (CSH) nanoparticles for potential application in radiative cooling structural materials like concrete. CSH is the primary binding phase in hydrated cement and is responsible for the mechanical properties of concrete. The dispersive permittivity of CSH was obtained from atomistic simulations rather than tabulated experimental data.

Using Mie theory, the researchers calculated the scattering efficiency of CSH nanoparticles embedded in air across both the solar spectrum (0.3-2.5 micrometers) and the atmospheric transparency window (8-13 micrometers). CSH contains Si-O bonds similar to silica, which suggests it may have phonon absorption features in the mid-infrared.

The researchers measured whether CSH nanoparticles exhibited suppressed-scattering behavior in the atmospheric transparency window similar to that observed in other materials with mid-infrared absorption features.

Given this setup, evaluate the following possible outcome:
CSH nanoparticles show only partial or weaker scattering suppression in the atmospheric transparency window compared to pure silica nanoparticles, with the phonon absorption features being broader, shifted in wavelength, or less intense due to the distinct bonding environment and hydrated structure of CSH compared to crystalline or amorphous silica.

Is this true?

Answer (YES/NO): NO